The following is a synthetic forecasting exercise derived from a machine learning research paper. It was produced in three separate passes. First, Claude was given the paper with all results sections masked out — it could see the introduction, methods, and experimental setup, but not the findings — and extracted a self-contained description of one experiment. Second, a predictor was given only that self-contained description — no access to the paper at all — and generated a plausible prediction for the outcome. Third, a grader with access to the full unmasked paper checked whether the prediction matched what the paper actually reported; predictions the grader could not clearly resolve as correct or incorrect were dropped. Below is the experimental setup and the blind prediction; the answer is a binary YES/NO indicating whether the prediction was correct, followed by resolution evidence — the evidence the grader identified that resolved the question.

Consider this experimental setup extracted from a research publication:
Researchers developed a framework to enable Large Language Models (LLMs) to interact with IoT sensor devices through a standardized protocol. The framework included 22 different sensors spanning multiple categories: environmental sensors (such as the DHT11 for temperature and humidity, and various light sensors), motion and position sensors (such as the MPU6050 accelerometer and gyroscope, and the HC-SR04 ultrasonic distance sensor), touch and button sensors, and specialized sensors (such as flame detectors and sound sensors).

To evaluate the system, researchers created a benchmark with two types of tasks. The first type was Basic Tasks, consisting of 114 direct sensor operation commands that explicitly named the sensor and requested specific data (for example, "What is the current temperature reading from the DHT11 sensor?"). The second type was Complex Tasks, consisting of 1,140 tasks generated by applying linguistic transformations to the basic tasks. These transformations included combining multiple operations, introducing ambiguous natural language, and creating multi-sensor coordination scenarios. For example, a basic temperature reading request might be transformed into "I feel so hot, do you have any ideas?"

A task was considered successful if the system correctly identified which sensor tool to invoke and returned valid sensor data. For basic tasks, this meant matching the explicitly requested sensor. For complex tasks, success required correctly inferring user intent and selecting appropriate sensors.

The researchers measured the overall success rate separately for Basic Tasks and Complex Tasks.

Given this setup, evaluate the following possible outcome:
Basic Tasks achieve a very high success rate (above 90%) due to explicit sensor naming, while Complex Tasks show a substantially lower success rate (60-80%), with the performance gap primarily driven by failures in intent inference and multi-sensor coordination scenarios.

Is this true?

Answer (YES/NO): NO